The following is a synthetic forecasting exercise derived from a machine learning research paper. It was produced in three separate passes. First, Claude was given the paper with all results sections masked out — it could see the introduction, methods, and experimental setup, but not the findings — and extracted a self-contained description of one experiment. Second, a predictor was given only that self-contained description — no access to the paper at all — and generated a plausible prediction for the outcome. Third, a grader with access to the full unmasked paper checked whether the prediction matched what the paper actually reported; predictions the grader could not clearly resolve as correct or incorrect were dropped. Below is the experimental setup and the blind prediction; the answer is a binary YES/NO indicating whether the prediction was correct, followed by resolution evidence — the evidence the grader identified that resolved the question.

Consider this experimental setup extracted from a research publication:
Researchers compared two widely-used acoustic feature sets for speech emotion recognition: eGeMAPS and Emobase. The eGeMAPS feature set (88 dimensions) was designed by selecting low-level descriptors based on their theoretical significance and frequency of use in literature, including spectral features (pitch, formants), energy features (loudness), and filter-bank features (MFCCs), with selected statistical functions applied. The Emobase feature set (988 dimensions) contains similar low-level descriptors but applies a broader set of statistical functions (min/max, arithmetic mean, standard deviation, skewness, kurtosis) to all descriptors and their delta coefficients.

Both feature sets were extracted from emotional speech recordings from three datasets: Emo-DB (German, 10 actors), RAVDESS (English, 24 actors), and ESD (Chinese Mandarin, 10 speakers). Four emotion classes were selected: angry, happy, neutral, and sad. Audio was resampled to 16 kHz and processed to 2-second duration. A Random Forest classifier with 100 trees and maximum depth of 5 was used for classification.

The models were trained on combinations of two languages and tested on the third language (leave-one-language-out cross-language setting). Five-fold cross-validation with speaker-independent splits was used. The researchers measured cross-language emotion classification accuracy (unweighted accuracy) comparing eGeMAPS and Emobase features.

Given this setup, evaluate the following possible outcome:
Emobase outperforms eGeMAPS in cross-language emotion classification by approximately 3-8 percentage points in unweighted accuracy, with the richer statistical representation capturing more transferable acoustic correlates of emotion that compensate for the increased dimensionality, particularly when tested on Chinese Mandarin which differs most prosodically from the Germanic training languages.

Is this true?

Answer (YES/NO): NO